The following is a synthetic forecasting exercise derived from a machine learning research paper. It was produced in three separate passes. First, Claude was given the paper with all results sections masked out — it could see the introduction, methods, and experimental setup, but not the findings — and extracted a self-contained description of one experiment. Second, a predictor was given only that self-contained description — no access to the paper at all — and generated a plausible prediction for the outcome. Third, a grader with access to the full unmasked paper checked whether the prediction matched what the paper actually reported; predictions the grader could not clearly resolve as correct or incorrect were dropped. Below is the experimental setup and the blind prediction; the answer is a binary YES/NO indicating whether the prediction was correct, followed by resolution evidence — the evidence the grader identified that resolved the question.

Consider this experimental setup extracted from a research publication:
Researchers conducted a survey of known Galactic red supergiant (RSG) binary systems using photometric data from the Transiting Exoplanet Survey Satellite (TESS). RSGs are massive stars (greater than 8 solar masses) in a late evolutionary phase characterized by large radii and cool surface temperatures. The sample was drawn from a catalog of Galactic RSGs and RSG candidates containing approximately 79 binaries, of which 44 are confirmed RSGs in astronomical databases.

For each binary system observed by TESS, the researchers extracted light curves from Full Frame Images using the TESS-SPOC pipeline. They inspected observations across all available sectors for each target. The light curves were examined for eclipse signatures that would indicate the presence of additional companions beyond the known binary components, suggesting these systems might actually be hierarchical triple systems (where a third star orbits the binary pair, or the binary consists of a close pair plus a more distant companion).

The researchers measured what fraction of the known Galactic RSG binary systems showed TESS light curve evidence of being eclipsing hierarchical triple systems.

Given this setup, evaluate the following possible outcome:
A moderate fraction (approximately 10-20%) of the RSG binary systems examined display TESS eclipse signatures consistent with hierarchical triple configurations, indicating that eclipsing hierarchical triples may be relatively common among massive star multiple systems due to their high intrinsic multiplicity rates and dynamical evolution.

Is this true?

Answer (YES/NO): YES